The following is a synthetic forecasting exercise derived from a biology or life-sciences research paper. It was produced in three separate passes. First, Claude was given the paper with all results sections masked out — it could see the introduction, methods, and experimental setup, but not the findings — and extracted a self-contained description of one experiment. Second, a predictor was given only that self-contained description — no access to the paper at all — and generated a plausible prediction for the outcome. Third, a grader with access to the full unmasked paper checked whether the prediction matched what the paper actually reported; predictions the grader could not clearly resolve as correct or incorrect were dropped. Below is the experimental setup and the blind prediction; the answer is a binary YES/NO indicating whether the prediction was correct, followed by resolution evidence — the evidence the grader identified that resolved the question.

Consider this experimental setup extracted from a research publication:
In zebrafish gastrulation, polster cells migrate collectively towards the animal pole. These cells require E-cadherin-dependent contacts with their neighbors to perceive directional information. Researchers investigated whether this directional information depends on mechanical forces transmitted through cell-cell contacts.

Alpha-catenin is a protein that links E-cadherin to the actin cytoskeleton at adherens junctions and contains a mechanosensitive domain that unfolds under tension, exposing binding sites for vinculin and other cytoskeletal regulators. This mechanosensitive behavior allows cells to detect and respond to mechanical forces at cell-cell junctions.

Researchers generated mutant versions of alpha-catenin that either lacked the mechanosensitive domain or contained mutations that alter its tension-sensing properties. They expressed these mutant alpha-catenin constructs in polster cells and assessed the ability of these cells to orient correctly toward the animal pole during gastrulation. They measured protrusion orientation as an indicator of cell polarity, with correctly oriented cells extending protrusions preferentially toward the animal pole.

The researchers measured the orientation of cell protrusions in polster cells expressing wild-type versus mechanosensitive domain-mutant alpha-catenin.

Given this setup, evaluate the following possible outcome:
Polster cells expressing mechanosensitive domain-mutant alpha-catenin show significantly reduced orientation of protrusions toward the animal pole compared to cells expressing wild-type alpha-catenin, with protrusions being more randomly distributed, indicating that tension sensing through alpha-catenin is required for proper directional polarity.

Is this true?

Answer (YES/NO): YES